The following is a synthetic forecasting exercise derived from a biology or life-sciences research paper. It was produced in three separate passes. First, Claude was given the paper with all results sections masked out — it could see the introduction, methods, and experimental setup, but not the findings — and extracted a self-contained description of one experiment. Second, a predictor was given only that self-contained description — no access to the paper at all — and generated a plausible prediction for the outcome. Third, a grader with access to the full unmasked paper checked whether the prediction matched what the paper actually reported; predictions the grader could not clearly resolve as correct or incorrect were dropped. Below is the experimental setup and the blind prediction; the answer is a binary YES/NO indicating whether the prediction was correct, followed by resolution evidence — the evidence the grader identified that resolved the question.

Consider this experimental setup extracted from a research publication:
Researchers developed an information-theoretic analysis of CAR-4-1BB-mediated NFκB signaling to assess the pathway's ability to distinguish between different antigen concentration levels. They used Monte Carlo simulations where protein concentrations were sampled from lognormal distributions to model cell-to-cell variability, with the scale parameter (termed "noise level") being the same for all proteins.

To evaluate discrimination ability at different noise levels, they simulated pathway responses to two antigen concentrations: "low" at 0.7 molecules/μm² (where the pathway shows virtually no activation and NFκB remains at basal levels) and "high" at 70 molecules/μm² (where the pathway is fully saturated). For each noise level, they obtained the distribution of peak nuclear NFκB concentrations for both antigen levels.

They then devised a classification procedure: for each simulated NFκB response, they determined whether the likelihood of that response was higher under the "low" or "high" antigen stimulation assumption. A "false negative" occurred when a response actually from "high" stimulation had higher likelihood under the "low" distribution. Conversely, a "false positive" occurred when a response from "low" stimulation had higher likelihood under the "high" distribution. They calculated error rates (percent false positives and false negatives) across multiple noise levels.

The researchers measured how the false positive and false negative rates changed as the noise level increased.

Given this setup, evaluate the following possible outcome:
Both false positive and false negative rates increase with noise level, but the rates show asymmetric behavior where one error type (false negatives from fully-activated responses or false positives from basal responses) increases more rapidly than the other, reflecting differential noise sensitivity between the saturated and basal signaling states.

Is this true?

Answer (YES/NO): NO